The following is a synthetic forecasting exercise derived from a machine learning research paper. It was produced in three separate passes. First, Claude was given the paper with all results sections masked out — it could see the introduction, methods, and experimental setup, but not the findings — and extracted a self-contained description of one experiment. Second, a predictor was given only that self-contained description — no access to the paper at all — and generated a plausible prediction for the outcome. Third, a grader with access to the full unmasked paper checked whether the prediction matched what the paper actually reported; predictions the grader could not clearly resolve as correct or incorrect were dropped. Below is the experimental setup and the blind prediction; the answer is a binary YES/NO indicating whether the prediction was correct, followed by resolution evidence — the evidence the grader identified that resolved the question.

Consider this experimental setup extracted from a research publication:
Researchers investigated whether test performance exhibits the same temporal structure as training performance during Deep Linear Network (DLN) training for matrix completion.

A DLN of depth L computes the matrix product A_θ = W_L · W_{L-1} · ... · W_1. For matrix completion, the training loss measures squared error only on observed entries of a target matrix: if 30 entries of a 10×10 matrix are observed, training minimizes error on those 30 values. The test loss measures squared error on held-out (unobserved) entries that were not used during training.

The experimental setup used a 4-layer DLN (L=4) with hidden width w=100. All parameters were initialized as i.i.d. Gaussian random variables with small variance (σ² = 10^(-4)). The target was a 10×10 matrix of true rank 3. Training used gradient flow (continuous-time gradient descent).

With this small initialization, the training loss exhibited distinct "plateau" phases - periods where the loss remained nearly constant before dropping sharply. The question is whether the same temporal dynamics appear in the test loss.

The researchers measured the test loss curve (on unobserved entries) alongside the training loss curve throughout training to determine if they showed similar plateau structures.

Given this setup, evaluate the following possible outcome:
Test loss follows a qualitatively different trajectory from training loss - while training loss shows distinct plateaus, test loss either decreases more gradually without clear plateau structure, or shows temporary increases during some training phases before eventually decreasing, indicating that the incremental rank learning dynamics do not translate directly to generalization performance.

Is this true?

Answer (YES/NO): NO